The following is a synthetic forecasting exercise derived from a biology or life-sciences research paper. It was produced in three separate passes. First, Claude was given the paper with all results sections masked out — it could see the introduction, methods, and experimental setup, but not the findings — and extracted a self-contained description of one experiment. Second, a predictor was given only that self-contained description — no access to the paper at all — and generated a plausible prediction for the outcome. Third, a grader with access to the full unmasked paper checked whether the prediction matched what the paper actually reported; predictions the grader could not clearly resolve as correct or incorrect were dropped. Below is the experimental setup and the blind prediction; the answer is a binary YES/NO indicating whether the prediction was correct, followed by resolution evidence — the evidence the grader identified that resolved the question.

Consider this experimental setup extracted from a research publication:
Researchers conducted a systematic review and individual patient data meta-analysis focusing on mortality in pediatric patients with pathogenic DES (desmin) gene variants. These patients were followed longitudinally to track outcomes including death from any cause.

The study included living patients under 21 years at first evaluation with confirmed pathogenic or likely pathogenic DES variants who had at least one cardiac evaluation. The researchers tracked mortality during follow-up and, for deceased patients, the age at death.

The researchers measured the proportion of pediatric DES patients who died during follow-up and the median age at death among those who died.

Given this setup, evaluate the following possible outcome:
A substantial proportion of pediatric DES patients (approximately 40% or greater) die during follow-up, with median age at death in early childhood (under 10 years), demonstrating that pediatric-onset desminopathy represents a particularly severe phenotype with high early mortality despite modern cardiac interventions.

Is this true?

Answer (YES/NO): NO